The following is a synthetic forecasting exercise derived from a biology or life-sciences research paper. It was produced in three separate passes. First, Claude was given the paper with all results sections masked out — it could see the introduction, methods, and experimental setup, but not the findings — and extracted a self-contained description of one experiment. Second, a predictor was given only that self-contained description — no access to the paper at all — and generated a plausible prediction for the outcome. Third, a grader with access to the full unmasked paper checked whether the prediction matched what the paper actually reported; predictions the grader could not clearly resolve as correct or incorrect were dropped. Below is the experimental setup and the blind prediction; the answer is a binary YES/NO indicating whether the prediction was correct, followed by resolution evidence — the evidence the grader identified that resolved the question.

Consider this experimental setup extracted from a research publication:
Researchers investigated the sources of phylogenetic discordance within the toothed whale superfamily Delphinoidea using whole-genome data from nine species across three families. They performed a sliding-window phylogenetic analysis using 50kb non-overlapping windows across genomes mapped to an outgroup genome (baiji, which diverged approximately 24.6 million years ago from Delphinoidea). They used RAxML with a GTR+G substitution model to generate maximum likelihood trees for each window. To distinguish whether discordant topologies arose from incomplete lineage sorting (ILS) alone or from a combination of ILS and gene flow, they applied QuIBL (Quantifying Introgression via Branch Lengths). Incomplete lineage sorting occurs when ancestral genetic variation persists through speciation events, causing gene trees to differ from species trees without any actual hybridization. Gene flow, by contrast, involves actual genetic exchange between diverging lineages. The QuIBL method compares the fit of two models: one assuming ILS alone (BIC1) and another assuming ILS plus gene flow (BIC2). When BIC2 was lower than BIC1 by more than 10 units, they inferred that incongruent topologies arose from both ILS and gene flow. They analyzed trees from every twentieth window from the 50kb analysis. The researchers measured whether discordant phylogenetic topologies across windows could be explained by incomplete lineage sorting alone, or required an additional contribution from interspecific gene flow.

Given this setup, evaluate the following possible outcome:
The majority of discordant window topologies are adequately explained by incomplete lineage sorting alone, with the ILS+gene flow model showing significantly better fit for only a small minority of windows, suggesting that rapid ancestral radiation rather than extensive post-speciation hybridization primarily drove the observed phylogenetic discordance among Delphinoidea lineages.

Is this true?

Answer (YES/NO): NO